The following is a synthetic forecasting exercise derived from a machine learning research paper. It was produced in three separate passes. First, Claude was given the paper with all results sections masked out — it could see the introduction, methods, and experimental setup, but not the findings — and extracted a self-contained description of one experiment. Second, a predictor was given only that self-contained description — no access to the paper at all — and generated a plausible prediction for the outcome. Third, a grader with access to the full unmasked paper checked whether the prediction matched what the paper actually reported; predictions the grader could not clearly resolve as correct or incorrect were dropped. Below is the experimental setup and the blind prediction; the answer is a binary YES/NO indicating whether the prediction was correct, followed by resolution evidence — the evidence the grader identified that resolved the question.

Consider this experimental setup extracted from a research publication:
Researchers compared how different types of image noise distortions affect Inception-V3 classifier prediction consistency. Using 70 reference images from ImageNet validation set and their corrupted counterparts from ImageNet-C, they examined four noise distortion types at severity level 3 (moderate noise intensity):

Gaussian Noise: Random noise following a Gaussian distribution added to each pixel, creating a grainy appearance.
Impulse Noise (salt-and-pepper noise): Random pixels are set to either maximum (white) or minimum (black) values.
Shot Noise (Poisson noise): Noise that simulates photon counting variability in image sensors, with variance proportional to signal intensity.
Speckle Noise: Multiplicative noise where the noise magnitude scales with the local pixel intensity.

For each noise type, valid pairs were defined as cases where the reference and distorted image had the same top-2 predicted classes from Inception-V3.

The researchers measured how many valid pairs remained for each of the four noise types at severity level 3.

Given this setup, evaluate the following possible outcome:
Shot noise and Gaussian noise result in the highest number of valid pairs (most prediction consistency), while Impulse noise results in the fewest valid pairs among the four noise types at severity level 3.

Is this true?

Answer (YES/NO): NO